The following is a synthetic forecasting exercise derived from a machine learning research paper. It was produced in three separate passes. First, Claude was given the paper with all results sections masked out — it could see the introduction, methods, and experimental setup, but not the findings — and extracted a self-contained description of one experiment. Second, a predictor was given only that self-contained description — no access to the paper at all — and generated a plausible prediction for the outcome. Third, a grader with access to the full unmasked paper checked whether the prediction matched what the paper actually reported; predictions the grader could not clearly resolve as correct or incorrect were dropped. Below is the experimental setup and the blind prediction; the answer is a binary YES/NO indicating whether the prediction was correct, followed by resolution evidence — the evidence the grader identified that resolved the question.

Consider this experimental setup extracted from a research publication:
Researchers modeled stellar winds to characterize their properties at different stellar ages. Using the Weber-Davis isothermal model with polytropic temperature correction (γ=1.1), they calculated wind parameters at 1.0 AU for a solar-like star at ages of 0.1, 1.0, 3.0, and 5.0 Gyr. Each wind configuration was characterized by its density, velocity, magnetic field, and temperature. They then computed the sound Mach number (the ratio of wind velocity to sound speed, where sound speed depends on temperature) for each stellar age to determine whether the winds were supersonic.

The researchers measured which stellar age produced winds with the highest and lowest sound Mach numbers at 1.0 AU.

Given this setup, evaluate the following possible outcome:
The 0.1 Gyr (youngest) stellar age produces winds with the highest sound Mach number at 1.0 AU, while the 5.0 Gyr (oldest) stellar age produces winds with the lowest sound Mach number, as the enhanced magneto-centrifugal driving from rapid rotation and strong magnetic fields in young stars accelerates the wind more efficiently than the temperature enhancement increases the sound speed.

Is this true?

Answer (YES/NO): YES